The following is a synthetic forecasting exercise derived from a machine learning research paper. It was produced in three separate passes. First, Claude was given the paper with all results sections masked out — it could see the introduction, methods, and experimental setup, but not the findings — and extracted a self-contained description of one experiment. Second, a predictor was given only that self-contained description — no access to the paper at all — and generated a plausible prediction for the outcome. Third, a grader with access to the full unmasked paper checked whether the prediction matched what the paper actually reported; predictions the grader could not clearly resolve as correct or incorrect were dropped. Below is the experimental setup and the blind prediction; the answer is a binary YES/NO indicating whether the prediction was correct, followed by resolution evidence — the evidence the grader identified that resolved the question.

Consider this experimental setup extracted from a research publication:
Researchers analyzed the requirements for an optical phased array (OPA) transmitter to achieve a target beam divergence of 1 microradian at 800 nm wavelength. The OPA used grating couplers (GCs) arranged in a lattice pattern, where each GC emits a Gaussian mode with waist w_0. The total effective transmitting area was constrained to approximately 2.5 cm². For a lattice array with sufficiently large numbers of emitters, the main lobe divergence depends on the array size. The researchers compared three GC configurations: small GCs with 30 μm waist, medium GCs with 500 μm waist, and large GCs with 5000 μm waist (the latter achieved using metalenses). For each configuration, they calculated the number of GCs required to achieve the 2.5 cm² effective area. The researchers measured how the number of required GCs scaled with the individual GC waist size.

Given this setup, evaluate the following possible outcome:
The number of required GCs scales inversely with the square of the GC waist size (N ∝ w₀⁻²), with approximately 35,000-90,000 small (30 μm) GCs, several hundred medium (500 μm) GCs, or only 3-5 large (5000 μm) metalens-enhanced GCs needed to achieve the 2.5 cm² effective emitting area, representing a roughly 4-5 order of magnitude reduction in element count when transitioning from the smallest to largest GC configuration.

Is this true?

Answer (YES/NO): NO